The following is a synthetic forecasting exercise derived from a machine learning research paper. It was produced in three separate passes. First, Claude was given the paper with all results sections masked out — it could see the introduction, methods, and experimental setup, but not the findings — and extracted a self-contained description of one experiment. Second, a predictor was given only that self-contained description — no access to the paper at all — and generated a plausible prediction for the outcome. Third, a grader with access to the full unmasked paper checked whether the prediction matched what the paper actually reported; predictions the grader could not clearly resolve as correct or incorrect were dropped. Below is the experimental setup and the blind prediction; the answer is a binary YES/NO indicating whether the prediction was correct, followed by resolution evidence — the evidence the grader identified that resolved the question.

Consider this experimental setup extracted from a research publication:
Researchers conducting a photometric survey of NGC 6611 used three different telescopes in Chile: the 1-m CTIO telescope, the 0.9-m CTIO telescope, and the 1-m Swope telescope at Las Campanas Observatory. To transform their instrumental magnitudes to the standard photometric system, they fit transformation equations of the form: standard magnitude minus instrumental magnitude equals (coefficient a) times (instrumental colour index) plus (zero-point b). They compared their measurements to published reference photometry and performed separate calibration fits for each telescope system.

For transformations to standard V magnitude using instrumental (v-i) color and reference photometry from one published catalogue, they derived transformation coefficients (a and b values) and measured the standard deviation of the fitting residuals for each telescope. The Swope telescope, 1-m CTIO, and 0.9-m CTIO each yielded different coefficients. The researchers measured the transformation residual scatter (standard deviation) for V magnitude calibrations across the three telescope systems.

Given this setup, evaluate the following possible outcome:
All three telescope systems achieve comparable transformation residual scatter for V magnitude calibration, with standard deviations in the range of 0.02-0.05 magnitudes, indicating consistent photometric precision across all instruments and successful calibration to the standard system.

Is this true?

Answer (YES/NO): YES